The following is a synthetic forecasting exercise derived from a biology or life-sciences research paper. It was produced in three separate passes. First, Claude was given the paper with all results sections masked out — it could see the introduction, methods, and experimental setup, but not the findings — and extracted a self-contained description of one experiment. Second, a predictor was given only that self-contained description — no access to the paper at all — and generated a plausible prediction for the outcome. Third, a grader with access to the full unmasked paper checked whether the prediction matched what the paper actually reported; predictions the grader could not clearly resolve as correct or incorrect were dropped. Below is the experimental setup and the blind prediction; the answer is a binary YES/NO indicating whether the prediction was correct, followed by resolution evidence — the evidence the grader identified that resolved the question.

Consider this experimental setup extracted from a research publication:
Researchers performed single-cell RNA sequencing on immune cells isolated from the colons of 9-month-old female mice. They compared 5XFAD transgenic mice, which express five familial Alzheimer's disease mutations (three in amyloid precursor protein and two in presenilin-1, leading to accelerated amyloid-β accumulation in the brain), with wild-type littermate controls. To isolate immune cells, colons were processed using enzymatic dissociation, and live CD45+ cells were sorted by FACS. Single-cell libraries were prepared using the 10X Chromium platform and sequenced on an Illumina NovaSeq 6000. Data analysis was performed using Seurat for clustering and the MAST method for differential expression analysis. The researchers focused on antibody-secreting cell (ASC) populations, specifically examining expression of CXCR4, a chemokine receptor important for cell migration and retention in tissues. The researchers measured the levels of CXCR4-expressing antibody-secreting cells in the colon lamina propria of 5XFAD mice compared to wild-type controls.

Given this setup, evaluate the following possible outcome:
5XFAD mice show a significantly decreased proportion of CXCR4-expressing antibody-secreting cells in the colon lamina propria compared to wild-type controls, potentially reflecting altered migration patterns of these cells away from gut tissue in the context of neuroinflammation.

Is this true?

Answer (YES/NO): YES